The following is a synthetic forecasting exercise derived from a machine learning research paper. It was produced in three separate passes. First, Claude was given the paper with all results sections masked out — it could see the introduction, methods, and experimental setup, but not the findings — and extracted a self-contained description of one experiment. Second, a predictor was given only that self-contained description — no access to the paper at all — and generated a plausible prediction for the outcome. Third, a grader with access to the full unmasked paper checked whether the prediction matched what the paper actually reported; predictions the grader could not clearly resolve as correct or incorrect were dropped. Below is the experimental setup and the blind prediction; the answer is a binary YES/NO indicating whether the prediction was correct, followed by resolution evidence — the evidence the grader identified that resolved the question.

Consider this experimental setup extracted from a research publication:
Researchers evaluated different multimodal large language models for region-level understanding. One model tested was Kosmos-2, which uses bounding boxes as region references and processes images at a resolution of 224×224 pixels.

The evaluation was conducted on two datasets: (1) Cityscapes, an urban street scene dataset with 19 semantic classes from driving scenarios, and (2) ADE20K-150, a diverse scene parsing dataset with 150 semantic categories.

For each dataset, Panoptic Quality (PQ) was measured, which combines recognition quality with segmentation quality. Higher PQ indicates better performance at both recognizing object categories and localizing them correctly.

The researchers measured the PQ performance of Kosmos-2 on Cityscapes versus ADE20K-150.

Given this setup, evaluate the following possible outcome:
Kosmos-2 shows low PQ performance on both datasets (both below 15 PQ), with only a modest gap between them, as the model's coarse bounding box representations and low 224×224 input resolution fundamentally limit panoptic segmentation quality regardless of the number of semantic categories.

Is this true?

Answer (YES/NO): NO